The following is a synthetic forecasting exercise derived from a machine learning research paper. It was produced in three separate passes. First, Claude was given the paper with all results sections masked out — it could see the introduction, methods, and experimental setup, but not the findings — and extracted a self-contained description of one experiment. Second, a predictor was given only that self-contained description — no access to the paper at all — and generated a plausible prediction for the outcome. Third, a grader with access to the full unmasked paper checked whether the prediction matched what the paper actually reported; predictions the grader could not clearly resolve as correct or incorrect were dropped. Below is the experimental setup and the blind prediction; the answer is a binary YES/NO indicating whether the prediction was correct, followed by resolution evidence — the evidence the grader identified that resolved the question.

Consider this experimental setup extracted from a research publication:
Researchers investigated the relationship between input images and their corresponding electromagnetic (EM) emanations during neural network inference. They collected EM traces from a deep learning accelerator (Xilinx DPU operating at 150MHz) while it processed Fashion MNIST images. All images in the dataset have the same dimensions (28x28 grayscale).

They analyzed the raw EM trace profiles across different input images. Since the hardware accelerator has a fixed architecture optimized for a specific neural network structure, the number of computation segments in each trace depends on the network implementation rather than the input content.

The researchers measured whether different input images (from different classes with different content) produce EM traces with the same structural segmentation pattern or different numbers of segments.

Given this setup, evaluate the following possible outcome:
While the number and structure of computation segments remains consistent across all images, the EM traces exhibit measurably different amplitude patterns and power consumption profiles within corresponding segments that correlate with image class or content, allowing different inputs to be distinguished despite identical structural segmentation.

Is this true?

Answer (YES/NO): YES